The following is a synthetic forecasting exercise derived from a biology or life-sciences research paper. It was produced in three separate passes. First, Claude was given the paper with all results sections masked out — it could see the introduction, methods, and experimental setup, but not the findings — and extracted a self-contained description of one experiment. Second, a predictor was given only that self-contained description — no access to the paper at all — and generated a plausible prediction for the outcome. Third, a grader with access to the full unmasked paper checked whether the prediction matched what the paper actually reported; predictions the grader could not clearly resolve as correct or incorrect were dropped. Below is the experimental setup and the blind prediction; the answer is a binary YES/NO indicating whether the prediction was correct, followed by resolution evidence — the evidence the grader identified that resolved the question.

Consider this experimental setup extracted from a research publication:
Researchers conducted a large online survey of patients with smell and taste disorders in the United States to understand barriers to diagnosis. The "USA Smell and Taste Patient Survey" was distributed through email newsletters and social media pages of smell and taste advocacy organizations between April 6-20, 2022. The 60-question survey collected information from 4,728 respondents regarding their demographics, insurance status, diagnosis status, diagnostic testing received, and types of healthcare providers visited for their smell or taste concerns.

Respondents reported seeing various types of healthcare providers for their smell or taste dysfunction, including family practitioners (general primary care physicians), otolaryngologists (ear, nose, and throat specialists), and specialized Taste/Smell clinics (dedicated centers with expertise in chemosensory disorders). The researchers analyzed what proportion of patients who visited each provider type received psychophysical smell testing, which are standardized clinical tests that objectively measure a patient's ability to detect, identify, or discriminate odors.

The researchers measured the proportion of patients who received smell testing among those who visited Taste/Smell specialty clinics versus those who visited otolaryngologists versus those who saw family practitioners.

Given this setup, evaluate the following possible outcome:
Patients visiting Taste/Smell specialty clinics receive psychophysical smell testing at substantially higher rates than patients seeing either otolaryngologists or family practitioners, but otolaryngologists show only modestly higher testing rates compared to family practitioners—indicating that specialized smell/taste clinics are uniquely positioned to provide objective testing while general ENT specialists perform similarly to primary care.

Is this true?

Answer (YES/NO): NO